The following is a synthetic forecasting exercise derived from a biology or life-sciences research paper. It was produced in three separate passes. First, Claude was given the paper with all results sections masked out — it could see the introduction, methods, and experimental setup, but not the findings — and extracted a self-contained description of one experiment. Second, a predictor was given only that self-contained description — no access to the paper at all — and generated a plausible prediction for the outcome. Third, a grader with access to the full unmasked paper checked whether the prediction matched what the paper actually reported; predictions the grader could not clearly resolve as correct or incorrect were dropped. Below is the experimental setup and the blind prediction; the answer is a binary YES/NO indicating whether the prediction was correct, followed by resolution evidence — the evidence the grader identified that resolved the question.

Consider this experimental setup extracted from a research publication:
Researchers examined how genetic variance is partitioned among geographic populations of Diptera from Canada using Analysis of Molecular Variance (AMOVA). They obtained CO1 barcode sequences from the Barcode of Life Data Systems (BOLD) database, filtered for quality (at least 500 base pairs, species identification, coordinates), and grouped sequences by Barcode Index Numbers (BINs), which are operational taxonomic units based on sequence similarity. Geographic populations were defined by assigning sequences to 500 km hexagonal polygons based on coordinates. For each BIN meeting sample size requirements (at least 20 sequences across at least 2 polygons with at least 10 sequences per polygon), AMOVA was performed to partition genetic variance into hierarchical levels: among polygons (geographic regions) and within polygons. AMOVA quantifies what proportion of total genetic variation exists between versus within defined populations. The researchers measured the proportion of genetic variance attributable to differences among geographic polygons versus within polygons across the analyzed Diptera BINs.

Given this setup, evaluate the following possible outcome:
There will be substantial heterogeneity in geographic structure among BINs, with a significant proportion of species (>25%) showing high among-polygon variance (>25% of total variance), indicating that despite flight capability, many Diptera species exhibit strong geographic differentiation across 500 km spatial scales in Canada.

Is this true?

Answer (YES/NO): NO